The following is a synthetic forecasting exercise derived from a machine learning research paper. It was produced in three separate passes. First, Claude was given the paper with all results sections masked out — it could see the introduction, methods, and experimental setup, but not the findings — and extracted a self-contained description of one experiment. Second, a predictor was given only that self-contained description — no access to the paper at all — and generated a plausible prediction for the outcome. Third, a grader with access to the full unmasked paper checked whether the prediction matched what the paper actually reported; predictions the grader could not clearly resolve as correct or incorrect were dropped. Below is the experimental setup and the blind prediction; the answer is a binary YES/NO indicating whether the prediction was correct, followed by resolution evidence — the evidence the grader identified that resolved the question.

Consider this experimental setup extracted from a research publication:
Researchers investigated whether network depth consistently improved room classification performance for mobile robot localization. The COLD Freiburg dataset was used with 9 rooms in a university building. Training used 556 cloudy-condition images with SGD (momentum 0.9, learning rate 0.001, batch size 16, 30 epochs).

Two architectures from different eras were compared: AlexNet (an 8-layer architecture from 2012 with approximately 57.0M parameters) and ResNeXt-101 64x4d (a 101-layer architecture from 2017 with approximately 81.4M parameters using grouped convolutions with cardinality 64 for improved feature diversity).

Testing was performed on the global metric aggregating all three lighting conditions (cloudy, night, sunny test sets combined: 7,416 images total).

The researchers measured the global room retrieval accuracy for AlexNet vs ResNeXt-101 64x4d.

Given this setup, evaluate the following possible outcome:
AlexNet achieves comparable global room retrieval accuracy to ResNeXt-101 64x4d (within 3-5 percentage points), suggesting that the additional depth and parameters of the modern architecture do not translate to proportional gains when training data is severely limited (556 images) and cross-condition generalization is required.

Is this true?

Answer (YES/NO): YES